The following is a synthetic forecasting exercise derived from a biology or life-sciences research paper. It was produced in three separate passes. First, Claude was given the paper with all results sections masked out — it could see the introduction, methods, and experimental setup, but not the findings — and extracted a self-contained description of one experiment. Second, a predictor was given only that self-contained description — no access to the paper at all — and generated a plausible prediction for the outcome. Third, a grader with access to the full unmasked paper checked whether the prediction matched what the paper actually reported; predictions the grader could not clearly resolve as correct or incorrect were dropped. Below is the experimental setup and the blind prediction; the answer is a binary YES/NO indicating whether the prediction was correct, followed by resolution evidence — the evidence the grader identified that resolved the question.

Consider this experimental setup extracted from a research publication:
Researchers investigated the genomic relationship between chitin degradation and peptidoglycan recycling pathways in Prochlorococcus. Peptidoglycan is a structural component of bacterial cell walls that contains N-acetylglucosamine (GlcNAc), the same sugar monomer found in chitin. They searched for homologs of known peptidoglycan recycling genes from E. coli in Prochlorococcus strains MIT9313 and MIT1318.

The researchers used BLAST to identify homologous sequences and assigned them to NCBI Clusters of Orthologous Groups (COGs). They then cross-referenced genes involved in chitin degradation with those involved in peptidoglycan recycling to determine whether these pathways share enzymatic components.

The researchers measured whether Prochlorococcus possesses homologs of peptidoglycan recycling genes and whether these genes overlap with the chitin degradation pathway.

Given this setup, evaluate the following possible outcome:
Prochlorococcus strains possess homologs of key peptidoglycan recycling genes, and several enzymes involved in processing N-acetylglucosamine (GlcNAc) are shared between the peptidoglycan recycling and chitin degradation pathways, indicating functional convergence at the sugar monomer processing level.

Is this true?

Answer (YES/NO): YES